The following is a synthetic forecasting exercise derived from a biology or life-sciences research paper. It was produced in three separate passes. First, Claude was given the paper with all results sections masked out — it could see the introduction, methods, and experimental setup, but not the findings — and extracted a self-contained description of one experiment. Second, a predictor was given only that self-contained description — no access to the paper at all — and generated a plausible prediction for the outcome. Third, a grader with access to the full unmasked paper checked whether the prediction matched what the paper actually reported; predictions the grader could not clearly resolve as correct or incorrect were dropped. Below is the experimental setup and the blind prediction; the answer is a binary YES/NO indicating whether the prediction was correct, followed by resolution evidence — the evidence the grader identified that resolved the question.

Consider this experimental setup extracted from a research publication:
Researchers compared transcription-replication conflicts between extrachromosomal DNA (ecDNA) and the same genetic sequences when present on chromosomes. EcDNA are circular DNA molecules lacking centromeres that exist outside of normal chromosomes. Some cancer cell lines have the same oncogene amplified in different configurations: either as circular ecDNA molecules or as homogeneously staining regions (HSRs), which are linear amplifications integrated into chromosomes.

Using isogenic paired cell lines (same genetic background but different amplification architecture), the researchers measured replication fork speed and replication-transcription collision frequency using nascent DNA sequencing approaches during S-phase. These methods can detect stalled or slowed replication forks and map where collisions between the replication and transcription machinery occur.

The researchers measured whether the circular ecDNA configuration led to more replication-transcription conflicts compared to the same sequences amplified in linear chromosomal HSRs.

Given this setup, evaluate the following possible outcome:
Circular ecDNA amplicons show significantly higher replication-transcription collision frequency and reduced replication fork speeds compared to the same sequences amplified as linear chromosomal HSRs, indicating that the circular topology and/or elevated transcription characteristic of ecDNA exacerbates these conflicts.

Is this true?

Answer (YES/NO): YES